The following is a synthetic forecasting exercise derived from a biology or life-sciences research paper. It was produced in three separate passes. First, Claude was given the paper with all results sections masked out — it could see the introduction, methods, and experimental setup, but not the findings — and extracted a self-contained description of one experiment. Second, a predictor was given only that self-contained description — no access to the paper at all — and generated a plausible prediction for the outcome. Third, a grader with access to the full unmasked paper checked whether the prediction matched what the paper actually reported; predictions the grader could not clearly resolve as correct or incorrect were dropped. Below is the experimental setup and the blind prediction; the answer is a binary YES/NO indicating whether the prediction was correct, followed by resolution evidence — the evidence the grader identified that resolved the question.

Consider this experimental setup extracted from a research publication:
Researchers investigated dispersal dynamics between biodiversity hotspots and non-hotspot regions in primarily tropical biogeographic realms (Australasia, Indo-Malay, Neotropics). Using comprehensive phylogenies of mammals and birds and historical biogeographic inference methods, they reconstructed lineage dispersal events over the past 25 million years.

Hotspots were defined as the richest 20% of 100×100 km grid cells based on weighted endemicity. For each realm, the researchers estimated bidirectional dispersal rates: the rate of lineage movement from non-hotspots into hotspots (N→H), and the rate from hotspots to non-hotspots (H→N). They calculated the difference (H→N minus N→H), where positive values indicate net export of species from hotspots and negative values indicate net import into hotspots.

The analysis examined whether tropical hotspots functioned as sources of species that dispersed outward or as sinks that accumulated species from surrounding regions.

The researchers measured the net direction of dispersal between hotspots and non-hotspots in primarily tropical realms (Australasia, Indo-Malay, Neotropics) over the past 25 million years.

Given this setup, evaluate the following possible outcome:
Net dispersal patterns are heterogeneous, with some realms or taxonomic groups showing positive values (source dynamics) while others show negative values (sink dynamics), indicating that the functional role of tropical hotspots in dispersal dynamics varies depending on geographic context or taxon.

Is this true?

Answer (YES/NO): NO